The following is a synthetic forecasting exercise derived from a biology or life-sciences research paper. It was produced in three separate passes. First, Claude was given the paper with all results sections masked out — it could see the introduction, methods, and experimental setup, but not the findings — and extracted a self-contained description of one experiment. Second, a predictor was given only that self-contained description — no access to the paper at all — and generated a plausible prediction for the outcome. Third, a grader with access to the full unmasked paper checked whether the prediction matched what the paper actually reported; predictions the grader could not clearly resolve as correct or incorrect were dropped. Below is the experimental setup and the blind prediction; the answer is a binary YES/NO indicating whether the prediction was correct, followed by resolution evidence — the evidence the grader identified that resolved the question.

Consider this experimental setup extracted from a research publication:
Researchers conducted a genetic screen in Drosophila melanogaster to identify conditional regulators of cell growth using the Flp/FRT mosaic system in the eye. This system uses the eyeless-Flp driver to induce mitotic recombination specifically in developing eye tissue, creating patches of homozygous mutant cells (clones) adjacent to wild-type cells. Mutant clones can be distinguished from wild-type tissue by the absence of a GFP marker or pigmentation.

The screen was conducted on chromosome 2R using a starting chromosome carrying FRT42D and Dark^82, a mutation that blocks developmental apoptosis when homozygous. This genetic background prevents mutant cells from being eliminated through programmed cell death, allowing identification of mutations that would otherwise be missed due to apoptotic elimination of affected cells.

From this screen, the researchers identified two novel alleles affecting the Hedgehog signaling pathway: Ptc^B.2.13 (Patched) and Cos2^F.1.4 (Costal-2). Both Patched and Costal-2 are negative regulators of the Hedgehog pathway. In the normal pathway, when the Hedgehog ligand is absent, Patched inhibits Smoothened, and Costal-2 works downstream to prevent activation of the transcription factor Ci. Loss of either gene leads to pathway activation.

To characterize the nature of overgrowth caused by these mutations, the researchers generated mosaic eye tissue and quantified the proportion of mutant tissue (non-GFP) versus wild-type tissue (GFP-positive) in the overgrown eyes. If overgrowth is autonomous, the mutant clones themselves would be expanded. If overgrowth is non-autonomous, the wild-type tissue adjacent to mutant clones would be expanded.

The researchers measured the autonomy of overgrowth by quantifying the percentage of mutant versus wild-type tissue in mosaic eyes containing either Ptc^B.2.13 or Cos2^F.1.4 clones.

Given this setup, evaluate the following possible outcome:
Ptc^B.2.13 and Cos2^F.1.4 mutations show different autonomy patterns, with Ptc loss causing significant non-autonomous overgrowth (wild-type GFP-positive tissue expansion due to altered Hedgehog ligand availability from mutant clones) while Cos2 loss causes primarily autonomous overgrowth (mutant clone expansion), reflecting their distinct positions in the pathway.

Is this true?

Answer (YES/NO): NO